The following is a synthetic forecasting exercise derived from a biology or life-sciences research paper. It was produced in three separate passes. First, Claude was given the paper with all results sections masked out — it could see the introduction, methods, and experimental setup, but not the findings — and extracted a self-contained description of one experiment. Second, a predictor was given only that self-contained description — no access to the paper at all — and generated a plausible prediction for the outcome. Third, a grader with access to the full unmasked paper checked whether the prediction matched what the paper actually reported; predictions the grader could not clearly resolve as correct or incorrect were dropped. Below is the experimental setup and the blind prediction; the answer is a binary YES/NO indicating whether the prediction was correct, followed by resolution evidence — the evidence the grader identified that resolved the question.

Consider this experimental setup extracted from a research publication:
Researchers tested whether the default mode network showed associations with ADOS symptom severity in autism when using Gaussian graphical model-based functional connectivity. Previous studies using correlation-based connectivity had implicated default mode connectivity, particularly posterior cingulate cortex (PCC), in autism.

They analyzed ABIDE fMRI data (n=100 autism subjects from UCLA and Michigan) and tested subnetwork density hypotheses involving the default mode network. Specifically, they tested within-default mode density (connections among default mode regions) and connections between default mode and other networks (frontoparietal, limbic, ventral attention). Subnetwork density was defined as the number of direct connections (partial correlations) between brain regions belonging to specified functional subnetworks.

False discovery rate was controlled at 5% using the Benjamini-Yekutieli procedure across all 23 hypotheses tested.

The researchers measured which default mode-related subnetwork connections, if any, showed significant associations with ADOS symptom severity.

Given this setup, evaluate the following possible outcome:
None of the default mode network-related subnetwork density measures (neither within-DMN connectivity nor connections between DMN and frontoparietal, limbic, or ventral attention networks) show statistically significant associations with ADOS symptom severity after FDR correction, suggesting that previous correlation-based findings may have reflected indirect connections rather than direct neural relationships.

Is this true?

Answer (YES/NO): NO